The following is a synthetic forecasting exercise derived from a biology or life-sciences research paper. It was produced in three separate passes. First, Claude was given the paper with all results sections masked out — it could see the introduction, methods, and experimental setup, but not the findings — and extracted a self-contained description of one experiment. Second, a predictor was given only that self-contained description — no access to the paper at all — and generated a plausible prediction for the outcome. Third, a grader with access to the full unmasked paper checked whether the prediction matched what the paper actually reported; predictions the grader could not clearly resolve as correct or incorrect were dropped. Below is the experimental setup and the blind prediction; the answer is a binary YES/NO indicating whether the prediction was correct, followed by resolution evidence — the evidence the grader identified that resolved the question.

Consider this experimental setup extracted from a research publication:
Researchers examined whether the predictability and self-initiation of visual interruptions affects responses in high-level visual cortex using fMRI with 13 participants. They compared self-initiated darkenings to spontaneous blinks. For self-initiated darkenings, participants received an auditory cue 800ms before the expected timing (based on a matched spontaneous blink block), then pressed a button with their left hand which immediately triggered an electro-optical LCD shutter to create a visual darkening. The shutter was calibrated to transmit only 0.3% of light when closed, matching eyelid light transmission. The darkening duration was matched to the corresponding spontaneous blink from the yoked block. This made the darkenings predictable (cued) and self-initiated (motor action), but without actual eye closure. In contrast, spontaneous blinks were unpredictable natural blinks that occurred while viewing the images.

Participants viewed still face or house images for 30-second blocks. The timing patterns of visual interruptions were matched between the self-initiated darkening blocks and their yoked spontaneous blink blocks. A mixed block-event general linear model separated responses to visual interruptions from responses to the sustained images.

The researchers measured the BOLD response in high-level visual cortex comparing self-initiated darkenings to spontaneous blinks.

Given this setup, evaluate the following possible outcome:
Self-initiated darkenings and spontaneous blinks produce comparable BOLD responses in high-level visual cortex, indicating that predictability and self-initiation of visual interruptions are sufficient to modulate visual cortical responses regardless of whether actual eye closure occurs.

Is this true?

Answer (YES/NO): YES